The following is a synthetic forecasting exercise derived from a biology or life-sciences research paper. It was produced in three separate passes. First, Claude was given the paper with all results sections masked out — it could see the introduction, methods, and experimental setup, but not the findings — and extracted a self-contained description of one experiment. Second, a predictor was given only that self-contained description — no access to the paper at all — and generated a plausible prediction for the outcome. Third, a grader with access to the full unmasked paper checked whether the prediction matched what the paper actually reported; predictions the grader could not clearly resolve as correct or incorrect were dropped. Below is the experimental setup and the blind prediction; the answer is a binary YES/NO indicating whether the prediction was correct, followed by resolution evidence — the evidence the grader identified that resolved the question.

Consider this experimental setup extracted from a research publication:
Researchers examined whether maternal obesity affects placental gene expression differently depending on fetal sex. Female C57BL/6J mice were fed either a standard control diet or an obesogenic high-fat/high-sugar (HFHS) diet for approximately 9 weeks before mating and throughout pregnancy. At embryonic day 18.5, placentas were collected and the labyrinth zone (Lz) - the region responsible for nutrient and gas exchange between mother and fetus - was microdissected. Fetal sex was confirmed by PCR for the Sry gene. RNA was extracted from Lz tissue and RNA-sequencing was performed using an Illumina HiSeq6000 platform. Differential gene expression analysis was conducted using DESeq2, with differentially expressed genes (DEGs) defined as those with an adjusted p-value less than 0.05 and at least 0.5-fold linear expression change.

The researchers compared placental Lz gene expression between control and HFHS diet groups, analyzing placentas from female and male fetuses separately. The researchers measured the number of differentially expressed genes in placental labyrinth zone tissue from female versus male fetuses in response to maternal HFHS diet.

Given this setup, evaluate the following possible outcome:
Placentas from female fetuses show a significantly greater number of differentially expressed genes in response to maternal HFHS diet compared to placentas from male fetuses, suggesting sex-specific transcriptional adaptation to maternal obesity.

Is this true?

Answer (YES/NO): NO